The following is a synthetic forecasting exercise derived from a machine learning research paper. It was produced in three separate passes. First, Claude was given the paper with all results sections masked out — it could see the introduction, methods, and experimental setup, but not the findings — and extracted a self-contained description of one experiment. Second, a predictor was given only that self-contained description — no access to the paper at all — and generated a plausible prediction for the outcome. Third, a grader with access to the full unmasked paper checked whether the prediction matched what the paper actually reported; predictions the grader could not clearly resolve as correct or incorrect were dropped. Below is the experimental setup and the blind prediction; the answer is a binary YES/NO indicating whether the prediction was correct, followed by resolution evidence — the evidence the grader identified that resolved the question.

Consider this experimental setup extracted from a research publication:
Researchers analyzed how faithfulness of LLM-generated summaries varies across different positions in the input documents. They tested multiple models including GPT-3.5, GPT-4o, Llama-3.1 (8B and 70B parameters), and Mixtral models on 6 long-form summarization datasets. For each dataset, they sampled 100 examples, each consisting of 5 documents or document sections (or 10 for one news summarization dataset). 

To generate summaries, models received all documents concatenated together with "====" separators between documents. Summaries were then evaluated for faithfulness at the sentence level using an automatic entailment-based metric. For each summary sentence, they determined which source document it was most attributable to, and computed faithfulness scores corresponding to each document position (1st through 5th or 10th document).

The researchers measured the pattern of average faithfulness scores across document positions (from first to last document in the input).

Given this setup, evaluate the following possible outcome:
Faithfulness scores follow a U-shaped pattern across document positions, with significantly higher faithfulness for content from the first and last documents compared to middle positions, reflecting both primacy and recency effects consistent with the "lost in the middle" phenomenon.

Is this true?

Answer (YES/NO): YES